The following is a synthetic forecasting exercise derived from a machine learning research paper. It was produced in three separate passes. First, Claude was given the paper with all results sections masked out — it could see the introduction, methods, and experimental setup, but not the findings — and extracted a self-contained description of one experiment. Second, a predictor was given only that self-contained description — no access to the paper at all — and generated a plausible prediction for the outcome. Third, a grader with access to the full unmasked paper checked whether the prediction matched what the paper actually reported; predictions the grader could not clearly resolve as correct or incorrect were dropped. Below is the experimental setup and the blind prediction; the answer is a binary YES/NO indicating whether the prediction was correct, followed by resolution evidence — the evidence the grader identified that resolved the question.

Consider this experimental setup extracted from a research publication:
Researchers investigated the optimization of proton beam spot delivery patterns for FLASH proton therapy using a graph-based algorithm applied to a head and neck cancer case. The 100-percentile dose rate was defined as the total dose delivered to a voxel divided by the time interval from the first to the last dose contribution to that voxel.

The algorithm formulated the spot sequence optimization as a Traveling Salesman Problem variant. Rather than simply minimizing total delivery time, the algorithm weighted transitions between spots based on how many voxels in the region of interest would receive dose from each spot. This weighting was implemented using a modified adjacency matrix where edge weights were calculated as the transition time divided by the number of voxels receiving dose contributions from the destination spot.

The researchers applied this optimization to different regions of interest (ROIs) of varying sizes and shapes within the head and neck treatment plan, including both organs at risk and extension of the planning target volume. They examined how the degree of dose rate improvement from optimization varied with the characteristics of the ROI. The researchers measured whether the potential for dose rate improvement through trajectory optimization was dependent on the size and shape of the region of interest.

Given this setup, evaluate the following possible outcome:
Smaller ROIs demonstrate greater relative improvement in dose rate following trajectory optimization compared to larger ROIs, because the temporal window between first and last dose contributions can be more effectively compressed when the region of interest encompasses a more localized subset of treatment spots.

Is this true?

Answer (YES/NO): YES